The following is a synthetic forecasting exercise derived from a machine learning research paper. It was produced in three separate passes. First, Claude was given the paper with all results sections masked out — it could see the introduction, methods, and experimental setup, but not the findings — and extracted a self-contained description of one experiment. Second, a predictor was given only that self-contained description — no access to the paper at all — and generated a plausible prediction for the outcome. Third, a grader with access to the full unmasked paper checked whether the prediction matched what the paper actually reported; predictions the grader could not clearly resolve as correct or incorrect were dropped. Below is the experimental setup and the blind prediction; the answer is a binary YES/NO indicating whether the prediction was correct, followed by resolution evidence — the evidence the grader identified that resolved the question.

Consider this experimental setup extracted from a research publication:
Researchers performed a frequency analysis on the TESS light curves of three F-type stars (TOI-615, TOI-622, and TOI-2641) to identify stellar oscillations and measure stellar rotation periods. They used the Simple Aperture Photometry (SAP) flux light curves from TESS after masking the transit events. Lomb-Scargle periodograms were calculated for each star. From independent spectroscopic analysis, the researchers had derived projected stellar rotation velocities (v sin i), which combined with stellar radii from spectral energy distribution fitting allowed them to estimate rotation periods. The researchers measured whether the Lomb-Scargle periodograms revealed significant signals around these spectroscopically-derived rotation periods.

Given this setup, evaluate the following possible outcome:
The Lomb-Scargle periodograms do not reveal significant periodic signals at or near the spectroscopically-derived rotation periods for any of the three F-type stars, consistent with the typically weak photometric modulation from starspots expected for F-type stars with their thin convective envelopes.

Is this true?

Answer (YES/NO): YES